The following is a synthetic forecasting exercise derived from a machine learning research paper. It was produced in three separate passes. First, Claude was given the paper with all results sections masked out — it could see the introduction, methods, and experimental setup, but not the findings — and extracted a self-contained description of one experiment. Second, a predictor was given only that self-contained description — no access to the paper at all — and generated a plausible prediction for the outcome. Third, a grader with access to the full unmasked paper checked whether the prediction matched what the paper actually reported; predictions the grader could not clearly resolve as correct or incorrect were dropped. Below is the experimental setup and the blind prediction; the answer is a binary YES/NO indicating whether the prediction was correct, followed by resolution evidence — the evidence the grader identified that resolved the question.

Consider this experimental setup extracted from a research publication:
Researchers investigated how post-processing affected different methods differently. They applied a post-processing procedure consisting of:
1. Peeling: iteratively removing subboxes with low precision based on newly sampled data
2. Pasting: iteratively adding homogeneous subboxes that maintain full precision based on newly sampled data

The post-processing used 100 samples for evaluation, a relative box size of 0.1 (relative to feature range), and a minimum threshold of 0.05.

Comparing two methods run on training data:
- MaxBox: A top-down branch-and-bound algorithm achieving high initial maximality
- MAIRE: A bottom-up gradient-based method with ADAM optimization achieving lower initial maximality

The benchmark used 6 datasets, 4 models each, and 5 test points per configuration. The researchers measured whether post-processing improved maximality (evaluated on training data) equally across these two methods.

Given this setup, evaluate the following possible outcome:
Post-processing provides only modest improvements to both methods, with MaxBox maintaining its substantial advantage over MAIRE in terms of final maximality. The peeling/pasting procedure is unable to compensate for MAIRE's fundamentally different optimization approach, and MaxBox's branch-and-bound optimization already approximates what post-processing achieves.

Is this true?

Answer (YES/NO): NO